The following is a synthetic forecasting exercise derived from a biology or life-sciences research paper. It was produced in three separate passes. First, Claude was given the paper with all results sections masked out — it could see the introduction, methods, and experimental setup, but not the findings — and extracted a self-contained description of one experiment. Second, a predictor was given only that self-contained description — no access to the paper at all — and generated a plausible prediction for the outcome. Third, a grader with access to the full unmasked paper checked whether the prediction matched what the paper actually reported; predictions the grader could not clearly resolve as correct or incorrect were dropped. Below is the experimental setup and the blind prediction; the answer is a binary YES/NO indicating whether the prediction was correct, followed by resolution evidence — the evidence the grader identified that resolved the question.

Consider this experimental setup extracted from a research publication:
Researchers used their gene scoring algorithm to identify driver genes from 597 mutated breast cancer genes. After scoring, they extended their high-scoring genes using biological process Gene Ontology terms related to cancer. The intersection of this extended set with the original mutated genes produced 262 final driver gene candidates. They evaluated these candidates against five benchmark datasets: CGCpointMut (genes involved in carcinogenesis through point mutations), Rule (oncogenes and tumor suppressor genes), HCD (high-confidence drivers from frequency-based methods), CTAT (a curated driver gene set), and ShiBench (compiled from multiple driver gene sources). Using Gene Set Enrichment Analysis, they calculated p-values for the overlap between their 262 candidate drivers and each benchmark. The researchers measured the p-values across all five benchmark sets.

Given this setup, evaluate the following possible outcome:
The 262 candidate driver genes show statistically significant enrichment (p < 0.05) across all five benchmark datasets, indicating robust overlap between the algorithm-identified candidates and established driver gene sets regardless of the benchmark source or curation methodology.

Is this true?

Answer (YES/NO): YES